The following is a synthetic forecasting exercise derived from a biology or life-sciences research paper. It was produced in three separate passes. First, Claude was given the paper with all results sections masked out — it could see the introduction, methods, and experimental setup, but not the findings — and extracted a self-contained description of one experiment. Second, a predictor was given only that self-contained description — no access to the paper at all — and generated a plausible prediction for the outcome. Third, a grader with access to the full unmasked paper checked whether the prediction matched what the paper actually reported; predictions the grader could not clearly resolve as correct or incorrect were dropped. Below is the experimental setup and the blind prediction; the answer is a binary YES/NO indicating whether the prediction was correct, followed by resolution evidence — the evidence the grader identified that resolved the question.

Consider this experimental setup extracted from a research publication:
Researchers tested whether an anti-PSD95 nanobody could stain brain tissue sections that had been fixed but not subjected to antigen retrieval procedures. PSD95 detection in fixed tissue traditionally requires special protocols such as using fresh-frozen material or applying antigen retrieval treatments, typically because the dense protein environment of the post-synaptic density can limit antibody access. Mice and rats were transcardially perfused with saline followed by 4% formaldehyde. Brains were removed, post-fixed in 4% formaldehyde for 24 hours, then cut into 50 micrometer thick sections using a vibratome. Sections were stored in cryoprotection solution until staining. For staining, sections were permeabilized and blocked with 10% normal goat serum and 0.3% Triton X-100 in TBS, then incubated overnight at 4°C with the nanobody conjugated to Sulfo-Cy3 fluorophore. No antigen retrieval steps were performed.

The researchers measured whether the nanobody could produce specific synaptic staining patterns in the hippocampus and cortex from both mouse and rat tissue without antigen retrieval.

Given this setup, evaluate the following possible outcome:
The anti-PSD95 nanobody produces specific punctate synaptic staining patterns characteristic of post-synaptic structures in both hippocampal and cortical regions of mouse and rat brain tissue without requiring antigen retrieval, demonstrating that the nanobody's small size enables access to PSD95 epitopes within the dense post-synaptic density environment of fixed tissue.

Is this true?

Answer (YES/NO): YES